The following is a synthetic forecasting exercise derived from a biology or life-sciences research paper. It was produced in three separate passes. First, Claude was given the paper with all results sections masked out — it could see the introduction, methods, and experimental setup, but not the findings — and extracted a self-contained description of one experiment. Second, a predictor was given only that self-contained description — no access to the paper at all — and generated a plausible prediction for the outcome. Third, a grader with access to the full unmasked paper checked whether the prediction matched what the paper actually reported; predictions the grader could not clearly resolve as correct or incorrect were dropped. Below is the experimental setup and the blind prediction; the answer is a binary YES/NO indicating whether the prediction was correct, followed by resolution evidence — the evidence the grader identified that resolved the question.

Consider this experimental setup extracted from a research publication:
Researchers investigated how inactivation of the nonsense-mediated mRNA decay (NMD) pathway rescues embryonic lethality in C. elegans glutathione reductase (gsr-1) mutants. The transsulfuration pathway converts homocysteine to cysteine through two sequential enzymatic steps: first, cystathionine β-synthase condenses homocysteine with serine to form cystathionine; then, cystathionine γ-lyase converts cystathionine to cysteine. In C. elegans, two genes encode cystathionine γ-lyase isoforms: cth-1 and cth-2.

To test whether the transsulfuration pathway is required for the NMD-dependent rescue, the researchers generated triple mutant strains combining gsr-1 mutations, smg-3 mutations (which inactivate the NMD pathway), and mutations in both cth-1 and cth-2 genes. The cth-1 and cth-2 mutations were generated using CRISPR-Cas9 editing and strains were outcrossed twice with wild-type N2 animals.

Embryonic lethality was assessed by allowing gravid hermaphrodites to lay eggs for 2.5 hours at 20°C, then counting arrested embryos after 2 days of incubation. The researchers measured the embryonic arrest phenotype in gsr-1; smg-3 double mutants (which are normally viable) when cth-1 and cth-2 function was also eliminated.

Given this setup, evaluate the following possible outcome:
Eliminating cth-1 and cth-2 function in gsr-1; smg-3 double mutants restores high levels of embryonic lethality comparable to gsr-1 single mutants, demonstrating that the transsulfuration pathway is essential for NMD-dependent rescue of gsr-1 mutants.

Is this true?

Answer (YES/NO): NO